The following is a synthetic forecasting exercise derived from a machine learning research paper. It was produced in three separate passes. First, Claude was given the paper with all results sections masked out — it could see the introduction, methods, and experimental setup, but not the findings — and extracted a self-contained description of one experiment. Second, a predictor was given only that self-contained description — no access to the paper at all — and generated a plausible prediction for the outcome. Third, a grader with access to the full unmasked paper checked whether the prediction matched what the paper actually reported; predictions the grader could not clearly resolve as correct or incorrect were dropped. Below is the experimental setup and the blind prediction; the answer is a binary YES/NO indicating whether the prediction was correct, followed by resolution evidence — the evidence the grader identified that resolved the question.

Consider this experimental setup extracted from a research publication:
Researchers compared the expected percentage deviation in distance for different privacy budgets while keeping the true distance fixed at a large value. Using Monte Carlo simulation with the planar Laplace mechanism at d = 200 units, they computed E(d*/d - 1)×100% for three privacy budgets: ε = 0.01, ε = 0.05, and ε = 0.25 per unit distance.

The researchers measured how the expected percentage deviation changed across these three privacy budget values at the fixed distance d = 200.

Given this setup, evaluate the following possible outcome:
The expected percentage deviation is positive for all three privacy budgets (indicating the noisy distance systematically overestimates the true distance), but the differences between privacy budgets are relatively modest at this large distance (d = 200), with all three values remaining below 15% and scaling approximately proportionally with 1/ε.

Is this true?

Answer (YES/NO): NO